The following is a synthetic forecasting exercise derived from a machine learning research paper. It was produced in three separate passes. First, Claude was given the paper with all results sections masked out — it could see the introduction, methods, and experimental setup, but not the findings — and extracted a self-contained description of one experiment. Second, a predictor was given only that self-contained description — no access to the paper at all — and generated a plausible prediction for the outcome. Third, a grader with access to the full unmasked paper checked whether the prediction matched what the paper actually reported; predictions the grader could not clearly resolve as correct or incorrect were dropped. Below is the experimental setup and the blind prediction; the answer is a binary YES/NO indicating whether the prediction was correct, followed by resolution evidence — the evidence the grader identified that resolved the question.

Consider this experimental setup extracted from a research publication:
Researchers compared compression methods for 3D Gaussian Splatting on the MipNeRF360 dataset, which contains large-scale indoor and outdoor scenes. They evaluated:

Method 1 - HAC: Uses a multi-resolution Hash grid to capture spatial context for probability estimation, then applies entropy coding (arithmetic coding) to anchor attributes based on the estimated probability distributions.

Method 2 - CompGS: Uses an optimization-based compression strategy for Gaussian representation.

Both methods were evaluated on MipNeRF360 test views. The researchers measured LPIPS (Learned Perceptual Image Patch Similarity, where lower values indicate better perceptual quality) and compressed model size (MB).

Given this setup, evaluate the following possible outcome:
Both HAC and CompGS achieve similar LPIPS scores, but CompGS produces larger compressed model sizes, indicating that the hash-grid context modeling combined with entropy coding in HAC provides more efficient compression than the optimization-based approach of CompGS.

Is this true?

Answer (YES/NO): YES